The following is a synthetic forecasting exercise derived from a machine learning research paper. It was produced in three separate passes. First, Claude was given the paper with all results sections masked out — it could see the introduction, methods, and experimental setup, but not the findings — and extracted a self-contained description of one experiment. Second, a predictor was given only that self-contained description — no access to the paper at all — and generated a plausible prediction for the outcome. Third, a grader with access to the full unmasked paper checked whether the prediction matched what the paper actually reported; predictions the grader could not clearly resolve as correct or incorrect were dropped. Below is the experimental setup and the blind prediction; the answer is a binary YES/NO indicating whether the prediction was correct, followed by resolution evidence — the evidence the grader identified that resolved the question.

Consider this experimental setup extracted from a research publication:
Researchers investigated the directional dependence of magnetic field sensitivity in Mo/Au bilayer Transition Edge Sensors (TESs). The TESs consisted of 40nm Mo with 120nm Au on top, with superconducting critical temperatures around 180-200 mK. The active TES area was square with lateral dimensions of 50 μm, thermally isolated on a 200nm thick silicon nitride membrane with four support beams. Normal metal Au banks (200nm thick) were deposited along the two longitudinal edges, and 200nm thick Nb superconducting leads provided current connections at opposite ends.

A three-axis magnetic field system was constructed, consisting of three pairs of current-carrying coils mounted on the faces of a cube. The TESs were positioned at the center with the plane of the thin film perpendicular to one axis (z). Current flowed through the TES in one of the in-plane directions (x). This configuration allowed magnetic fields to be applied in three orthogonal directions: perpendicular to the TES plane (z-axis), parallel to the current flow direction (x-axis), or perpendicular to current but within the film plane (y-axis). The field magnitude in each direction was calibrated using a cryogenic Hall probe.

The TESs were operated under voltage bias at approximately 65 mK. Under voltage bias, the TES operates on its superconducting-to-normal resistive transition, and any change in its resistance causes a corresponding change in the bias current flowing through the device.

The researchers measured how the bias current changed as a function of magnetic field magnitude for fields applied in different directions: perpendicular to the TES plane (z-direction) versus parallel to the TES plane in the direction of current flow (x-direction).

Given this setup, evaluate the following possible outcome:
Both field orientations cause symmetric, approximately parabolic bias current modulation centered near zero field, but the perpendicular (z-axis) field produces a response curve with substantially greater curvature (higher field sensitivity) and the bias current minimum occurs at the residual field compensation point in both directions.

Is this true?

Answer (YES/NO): NO